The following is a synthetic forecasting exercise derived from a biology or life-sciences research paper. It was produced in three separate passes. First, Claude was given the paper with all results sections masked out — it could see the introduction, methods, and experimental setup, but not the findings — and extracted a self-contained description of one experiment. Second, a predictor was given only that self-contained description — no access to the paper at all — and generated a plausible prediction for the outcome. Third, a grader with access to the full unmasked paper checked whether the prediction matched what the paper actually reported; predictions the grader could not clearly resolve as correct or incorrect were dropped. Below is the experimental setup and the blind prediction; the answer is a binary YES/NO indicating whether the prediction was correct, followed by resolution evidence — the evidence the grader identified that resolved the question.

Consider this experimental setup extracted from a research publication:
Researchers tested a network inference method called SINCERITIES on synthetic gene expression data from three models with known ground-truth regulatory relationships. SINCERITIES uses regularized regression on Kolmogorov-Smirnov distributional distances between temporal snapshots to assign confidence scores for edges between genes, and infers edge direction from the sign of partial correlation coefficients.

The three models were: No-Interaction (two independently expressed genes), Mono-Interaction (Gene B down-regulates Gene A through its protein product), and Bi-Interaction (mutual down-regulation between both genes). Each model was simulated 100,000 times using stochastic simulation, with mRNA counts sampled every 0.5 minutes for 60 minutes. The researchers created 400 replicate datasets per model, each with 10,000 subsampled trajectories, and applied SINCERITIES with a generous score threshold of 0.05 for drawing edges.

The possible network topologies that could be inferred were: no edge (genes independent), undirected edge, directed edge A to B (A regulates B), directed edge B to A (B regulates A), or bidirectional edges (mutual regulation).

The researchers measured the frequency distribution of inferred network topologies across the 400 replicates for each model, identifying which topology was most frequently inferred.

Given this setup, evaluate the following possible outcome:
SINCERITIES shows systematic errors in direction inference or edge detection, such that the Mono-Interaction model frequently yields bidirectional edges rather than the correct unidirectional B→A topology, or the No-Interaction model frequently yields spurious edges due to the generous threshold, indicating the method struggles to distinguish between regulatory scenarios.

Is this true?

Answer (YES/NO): YES